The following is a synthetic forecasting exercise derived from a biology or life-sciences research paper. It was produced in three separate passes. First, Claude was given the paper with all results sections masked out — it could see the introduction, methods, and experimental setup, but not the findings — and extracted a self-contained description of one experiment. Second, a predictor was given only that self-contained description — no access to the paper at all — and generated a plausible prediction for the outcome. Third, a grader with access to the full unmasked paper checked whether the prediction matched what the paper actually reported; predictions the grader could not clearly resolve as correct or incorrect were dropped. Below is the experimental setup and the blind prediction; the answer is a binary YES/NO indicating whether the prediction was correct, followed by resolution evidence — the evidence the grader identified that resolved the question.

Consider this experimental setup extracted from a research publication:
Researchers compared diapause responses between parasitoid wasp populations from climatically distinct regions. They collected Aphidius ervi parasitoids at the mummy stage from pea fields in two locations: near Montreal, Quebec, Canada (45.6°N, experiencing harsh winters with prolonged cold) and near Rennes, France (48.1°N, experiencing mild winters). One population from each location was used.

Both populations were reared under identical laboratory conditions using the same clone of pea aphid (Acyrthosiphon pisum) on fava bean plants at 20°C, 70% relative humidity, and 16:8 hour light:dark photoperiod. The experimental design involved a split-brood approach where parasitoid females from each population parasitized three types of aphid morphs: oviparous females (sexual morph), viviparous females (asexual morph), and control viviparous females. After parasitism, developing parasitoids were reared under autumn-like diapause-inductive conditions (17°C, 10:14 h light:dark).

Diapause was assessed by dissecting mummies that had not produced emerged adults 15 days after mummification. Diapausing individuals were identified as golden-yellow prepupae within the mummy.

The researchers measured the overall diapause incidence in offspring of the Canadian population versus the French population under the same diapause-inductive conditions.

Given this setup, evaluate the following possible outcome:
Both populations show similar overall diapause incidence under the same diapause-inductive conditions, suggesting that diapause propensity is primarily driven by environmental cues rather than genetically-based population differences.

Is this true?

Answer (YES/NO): NO